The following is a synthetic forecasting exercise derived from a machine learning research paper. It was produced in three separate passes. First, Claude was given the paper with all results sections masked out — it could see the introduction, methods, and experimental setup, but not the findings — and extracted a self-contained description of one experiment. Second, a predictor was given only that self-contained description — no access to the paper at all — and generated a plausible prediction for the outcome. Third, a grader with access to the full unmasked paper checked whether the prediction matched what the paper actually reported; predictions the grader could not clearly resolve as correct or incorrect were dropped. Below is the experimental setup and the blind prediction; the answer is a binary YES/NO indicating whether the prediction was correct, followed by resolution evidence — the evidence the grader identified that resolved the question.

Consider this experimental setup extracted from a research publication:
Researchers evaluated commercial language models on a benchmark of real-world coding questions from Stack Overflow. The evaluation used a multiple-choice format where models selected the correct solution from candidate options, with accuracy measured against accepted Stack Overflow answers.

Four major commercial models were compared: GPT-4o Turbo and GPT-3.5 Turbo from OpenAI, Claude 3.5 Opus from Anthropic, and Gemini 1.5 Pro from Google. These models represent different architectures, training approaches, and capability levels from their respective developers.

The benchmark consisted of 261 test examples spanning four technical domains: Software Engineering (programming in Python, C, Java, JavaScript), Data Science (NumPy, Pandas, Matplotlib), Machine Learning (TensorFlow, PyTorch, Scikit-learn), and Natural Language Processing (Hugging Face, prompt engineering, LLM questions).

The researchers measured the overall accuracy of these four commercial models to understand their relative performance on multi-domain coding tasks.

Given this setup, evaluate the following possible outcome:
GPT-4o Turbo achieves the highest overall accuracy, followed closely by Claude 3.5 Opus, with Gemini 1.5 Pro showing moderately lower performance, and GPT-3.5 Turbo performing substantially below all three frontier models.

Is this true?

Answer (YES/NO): NO